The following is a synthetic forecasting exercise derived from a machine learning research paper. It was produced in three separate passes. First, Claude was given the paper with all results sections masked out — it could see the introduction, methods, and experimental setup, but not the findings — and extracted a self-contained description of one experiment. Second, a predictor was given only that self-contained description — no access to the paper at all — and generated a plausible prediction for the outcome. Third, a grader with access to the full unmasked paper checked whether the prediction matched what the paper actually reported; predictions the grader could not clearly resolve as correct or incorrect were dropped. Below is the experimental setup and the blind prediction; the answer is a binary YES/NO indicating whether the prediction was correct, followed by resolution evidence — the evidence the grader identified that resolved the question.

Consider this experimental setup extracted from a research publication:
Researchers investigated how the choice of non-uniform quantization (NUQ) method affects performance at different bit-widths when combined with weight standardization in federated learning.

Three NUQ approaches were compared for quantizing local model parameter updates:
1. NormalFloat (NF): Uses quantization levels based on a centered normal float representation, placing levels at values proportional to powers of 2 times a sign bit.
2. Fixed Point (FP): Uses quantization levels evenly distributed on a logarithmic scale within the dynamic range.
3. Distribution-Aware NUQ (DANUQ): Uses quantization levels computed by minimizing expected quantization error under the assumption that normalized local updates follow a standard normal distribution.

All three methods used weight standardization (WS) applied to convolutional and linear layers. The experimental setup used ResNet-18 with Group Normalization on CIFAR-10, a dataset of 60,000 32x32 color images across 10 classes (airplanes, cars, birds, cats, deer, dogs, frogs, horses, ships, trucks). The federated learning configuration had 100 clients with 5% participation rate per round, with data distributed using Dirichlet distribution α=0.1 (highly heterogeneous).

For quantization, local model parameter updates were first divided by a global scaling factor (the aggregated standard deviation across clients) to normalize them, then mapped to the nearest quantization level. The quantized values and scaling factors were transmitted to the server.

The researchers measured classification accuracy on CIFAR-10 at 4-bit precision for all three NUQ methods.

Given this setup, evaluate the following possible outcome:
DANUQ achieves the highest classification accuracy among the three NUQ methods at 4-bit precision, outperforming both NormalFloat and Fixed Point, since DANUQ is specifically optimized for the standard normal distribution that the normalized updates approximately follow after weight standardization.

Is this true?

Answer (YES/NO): NO